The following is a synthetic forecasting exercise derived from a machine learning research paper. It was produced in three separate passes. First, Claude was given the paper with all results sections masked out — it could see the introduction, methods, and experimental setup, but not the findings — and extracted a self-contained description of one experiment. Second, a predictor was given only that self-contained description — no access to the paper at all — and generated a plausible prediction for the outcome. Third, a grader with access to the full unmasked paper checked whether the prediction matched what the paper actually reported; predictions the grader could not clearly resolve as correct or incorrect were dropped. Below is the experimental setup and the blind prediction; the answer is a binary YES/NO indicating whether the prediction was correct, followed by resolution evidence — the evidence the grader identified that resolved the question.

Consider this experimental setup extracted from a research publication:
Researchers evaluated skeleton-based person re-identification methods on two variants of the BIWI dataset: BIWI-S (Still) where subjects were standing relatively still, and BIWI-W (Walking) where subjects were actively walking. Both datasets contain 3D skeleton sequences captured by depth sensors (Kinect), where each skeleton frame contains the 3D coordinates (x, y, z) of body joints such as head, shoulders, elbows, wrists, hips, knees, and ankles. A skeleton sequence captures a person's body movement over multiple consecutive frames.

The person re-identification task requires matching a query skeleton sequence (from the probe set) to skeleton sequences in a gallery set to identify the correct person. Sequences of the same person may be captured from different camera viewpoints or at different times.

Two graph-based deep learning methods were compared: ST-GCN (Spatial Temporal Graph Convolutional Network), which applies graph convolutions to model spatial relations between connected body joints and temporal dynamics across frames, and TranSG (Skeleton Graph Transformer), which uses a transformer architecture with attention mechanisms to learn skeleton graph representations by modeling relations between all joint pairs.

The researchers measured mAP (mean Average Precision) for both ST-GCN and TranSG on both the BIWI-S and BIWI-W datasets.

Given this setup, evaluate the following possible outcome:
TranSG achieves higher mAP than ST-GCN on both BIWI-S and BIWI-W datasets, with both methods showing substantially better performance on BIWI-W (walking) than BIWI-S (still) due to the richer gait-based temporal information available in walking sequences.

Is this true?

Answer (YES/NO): NO